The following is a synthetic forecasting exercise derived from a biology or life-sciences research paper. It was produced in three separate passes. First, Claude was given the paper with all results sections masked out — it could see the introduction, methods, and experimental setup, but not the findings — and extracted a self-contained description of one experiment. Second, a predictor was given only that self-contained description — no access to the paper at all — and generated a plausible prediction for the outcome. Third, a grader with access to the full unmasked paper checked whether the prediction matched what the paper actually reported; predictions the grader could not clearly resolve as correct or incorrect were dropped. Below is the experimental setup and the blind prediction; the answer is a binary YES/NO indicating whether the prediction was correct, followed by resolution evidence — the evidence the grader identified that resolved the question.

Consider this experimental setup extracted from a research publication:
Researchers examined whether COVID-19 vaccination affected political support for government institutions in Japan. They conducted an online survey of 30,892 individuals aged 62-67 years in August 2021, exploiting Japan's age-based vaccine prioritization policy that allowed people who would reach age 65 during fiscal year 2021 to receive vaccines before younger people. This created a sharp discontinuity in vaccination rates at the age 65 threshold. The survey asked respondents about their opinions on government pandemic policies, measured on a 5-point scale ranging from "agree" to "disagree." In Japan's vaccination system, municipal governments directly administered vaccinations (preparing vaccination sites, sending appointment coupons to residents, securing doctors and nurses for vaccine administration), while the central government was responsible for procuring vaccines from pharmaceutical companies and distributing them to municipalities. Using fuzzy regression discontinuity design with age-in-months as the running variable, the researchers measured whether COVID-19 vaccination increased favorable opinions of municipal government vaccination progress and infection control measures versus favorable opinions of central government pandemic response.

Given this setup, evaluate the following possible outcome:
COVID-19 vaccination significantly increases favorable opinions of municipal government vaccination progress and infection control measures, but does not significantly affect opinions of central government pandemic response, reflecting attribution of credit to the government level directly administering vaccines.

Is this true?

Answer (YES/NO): YES